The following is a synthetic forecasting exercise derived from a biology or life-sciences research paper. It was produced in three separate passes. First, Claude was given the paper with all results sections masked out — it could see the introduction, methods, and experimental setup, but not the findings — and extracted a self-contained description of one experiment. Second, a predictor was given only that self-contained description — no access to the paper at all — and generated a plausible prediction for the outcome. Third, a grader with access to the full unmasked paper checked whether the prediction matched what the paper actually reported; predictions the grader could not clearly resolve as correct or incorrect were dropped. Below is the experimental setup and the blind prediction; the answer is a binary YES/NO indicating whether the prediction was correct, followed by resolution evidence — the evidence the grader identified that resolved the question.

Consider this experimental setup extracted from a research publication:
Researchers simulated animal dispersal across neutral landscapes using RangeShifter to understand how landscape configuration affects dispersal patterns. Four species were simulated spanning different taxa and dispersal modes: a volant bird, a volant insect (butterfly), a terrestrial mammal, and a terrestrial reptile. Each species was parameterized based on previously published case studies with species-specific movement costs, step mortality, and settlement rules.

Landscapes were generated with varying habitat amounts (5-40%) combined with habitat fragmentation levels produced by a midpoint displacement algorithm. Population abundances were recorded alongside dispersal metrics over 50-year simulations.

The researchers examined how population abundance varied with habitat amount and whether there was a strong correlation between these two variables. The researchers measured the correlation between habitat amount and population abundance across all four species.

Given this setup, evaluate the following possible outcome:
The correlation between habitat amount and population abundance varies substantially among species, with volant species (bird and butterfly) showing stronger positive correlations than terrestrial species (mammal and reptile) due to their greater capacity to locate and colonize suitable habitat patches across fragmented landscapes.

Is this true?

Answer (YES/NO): NO